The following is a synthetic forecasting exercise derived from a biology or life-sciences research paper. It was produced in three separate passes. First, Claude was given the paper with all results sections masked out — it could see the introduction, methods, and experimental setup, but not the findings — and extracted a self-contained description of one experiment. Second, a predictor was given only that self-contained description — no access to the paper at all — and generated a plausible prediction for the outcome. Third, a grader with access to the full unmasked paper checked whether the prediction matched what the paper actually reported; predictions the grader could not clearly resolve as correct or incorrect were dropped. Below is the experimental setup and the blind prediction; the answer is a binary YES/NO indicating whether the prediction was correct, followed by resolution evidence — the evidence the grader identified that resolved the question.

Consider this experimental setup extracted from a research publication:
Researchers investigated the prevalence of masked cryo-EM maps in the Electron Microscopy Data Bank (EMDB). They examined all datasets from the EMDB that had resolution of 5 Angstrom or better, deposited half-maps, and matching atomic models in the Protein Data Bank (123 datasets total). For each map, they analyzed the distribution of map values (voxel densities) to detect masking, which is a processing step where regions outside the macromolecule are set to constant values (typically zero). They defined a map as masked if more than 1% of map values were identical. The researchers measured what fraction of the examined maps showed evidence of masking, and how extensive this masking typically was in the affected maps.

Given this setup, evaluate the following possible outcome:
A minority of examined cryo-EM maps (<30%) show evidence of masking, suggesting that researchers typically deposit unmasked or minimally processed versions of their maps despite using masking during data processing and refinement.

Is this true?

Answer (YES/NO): YES